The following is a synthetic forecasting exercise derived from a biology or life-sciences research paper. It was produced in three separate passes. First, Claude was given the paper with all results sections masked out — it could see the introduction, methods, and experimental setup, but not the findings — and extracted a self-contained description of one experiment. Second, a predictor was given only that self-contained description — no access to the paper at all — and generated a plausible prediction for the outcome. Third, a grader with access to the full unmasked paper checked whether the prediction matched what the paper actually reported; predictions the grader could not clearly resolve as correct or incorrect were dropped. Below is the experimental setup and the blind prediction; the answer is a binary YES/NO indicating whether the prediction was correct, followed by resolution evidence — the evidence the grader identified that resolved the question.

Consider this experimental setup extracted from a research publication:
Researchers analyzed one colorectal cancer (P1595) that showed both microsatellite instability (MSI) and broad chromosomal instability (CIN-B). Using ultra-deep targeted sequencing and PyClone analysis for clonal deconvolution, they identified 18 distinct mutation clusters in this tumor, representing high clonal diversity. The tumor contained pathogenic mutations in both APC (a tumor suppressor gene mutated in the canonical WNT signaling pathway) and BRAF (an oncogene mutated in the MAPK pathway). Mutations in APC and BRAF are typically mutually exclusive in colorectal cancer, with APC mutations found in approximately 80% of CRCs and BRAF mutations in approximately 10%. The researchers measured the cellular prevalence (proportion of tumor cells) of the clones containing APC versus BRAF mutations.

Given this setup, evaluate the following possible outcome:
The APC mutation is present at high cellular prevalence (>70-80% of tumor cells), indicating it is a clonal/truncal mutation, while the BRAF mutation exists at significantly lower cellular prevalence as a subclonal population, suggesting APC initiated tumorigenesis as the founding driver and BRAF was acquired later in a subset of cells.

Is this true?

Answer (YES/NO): NO